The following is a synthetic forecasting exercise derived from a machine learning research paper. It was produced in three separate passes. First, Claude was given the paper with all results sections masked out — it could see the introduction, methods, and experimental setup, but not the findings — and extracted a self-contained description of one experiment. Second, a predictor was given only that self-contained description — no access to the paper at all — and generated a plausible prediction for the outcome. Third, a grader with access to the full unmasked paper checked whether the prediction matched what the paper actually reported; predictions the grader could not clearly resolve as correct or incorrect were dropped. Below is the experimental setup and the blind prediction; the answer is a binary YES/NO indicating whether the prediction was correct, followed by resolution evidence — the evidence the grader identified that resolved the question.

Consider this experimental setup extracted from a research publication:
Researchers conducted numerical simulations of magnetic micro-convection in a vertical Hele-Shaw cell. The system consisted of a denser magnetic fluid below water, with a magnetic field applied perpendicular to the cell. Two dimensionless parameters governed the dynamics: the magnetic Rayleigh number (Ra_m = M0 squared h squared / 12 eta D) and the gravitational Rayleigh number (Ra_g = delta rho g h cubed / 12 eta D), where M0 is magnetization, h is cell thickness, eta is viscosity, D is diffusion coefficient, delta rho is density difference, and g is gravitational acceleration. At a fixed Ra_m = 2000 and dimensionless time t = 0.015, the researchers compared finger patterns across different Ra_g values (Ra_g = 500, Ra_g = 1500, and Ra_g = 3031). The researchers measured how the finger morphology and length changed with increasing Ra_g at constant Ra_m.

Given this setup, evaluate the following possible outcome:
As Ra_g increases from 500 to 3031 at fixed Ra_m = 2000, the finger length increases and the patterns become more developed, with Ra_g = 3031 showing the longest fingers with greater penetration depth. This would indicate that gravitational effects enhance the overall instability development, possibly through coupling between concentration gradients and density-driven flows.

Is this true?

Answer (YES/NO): NO